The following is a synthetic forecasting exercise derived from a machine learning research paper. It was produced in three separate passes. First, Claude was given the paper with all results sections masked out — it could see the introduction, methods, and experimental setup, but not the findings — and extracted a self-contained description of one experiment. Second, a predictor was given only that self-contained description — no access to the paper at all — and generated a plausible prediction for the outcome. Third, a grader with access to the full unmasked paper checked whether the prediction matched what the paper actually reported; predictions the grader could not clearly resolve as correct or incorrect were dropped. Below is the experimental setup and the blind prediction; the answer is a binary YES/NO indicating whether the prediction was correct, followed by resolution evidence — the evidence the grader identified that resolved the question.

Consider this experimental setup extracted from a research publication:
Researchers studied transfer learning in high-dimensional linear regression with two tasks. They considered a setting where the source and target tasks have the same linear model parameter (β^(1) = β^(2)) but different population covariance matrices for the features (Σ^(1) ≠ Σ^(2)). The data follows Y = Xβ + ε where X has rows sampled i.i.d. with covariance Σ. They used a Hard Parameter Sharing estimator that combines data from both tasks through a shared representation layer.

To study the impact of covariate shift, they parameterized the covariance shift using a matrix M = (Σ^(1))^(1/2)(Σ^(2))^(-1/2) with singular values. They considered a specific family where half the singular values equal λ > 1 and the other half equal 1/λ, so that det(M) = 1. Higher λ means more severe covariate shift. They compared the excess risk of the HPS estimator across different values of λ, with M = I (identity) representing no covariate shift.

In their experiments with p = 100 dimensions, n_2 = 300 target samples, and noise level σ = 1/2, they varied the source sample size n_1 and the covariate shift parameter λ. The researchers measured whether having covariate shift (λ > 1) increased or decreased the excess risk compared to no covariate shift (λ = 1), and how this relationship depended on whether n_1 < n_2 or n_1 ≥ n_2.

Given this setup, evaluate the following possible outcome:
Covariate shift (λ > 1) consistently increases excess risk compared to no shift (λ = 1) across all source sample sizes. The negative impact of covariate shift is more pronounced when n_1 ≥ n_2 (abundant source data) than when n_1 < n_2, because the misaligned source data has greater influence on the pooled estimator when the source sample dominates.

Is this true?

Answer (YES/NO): NO